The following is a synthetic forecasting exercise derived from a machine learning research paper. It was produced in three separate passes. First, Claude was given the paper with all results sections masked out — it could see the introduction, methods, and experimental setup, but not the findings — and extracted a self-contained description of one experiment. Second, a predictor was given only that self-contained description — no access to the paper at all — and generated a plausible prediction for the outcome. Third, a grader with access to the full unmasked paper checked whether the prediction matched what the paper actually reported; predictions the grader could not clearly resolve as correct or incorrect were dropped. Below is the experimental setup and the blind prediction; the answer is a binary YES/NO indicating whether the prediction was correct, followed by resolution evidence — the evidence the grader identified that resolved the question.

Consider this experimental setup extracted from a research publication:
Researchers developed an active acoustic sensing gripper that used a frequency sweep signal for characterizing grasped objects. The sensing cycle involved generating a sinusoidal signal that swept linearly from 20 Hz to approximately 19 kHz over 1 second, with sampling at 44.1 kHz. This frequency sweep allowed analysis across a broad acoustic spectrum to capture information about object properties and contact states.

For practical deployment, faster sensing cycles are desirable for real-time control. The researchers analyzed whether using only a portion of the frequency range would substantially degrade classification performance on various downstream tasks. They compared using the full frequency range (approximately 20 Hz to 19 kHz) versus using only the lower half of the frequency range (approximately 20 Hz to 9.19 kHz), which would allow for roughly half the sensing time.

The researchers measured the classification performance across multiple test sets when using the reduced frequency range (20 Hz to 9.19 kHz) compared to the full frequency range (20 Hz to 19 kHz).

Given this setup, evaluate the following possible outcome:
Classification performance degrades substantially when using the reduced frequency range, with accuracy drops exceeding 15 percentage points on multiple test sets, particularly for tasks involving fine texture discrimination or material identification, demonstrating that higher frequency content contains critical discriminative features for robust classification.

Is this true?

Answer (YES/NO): NO